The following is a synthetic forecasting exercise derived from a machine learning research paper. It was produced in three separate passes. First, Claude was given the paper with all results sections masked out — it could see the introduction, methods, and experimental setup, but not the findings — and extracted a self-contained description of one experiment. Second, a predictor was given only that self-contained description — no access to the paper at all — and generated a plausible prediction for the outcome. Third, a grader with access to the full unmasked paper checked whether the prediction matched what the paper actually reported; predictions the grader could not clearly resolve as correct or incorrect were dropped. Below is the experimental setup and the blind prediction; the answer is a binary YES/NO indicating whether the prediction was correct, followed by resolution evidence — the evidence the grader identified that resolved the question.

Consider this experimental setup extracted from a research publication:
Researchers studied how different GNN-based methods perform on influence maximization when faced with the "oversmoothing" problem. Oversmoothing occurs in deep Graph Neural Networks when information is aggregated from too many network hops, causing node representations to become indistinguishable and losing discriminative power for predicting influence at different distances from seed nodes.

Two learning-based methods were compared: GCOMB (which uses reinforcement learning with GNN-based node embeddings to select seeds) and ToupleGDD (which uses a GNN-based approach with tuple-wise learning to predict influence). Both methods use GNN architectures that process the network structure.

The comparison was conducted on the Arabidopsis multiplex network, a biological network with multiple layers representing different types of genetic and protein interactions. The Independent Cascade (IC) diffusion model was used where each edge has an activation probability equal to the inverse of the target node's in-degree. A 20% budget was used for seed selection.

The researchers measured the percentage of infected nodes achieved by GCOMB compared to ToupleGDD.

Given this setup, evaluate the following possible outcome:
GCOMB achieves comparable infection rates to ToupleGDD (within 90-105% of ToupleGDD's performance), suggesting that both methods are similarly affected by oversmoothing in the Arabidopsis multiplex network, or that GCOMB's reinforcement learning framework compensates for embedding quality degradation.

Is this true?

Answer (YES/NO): YES